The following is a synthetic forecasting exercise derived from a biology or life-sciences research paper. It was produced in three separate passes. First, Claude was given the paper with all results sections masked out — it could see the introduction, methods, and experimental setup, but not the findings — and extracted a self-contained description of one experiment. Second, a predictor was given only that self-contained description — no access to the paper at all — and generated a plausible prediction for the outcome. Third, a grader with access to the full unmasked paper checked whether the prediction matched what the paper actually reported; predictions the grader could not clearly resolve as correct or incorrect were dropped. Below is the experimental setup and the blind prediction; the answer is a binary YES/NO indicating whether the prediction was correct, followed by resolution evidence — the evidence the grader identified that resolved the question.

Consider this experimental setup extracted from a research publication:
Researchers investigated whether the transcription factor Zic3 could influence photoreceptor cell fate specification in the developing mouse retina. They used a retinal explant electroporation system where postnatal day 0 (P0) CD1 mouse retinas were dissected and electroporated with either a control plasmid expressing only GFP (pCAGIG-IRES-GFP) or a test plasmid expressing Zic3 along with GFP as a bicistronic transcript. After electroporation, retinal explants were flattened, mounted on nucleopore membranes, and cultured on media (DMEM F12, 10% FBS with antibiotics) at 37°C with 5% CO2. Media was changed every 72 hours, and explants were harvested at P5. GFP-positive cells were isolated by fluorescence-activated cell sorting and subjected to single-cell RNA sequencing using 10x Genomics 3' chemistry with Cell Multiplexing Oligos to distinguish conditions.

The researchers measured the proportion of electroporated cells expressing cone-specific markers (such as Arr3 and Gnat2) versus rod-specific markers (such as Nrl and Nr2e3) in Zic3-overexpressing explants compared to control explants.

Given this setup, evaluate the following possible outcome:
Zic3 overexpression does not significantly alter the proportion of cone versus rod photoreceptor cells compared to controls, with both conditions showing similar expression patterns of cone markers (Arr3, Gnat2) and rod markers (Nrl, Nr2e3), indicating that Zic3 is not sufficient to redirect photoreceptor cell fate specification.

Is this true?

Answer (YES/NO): NO